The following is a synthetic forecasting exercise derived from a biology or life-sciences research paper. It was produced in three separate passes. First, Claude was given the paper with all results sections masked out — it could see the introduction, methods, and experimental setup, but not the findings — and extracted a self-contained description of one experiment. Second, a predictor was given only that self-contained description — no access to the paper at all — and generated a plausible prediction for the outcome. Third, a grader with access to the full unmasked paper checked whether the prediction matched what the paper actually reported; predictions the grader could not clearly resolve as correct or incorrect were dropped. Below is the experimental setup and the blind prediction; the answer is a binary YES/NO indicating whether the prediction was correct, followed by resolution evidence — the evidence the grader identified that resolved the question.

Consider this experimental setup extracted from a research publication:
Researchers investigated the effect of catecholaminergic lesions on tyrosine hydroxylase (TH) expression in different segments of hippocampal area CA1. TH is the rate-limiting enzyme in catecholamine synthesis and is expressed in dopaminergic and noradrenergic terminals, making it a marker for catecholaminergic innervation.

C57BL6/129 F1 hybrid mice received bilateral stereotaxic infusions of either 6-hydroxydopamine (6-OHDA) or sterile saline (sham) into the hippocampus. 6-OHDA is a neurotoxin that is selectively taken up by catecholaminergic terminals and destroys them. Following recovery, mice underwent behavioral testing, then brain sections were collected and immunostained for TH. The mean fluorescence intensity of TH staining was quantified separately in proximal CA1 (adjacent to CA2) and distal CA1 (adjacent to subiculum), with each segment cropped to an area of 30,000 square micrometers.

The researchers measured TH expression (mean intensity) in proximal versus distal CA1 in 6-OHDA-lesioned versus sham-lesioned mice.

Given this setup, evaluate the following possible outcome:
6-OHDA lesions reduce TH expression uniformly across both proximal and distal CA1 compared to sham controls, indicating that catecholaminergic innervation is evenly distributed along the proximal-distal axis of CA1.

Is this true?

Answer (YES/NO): NO